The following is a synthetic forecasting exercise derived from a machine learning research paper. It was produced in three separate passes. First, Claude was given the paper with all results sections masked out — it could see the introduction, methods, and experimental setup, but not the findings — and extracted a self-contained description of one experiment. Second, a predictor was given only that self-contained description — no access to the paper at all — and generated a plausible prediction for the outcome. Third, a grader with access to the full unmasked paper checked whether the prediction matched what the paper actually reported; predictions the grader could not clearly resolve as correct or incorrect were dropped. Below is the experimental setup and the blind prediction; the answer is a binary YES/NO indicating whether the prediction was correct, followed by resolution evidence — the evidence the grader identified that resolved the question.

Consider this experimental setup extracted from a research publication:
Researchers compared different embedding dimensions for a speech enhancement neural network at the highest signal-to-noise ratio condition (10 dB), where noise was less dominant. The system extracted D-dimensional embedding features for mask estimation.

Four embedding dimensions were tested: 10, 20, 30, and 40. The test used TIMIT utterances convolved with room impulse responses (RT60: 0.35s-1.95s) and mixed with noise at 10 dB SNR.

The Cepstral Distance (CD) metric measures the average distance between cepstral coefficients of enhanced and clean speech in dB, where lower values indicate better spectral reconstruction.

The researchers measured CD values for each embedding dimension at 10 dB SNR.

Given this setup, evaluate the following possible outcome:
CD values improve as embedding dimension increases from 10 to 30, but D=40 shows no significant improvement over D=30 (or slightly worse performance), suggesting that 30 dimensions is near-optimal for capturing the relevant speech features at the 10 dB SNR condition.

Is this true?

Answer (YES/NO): NO